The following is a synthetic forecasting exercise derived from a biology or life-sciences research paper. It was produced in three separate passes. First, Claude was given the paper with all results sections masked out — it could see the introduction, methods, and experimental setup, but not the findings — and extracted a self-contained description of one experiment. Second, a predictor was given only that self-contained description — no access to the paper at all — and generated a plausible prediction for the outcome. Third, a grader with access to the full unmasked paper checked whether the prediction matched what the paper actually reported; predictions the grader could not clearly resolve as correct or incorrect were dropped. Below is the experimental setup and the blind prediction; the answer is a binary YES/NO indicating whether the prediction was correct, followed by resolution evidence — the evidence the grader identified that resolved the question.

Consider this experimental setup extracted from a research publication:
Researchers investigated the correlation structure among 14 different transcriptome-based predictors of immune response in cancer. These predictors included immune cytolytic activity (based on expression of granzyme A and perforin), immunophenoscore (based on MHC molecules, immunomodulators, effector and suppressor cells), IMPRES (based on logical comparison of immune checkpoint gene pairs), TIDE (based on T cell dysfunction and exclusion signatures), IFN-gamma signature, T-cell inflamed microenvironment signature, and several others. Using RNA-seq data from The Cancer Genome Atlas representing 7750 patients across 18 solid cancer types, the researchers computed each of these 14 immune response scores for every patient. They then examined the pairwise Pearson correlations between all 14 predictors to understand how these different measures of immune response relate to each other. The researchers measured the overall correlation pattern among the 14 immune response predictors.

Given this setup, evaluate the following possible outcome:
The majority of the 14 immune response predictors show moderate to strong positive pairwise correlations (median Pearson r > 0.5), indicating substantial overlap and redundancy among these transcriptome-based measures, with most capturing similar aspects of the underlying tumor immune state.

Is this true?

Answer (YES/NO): NO